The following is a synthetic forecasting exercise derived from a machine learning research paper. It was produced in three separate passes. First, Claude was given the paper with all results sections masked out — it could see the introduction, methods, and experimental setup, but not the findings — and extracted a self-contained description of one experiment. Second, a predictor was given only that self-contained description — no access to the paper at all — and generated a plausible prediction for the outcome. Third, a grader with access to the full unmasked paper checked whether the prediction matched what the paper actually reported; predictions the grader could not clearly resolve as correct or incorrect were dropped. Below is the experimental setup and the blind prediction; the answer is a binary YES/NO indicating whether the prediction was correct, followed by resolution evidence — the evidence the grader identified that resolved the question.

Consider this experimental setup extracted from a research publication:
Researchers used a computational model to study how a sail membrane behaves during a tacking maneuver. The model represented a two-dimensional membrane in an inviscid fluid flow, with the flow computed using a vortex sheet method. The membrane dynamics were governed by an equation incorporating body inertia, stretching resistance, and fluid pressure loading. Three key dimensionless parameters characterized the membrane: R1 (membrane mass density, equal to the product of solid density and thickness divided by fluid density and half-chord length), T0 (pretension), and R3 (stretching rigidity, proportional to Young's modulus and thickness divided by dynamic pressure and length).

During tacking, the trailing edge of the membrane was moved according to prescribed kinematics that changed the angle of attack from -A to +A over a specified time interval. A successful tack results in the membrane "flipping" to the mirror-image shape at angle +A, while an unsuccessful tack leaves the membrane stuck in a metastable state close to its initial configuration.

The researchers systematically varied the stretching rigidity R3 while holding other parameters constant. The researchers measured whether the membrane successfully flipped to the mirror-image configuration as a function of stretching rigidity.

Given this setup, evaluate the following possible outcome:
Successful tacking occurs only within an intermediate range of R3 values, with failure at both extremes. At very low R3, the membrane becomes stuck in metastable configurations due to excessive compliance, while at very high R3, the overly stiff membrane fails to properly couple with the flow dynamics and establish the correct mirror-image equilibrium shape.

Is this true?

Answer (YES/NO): NO